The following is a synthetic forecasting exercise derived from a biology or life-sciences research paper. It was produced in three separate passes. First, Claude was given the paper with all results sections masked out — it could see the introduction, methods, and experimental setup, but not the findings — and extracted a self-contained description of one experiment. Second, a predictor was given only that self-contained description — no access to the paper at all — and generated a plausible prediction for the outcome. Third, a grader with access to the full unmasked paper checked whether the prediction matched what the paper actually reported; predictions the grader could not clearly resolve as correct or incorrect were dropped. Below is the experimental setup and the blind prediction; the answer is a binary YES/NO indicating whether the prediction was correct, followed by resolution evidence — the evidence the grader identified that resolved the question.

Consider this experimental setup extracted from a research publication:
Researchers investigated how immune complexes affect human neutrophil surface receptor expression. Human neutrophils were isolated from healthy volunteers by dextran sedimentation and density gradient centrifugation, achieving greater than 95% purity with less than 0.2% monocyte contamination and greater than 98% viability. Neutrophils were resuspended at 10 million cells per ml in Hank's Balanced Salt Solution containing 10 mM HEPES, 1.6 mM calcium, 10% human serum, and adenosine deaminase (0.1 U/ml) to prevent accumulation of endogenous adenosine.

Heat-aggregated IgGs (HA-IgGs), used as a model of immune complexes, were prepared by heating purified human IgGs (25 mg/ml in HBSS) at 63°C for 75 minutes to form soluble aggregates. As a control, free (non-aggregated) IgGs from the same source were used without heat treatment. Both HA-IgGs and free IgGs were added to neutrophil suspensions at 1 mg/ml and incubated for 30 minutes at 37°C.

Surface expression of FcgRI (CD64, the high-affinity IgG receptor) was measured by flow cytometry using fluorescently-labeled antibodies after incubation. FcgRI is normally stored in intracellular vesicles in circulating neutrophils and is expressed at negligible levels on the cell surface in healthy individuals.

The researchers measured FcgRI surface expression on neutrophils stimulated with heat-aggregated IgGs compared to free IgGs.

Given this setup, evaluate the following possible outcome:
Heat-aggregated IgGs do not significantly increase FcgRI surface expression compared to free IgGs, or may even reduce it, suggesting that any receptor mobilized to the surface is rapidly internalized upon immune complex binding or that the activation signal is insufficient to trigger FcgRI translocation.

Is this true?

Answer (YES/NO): NO